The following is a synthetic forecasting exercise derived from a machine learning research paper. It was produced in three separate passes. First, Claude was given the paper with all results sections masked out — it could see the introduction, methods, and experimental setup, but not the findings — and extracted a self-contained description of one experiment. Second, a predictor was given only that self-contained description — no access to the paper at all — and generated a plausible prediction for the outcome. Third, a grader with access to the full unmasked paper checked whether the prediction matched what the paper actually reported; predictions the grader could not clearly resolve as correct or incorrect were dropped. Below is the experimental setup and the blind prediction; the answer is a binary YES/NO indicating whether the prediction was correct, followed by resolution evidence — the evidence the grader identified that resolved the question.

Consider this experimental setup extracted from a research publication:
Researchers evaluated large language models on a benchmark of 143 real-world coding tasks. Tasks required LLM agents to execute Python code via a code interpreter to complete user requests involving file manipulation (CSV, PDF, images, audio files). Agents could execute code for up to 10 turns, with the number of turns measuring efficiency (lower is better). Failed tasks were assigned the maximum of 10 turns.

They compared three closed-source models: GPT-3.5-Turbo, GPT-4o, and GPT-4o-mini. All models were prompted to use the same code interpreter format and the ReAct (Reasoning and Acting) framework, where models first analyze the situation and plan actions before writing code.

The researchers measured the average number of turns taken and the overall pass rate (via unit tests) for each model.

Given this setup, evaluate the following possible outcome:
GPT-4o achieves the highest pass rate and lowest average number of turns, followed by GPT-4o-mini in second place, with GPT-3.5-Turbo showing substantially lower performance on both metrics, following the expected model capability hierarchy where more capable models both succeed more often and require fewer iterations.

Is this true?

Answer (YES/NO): NO